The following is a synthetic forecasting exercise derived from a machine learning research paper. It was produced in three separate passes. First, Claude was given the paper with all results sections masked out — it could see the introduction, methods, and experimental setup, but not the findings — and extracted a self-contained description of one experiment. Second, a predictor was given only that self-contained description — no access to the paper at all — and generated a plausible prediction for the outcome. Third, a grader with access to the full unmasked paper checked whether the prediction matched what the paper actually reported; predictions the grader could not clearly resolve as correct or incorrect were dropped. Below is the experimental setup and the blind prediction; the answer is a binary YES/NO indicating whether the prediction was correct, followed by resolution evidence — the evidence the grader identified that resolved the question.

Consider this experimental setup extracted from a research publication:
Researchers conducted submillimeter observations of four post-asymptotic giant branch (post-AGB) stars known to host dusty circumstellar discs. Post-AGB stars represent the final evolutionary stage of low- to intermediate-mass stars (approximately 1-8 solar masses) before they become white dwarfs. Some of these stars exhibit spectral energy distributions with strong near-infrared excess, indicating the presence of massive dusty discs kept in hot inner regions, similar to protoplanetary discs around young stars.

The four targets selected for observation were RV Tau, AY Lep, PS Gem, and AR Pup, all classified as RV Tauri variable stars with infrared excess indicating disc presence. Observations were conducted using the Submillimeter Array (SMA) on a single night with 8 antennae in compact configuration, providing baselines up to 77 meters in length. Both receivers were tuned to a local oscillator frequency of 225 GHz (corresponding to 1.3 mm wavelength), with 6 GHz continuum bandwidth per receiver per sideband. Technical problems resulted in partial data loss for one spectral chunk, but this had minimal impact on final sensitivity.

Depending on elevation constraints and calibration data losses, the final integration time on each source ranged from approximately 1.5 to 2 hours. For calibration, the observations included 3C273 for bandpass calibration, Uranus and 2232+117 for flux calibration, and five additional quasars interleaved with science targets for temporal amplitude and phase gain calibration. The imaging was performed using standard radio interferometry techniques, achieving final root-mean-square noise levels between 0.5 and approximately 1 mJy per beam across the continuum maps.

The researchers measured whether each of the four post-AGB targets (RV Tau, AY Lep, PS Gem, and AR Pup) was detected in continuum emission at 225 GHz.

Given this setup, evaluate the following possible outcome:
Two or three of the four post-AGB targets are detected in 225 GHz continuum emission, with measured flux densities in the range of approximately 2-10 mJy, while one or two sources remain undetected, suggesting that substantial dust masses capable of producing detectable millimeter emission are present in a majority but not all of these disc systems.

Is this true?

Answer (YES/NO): NO